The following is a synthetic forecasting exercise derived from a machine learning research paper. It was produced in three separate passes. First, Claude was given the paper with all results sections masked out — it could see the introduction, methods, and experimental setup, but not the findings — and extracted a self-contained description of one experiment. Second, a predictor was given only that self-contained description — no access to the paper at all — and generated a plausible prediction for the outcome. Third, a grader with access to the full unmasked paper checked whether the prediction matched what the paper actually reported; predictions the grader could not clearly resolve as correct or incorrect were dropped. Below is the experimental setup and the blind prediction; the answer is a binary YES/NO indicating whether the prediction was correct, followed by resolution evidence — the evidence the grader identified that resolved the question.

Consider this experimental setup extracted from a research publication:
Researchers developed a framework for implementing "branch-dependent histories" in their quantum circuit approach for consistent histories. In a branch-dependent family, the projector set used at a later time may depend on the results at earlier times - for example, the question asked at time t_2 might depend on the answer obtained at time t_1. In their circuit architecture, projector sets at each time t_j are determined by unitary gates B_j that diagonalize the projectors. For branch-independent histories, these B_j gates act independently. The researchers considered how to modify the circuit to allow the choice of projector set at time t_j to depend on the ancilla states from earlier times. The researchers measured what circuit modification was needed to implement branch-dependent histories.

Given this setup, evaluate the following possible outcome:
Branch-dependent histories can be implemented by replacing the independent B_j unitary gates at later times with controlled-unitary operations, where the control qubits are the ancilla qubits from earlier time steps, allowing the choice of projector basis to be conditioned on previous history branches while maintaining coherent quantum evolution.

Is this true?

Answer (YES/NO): YES